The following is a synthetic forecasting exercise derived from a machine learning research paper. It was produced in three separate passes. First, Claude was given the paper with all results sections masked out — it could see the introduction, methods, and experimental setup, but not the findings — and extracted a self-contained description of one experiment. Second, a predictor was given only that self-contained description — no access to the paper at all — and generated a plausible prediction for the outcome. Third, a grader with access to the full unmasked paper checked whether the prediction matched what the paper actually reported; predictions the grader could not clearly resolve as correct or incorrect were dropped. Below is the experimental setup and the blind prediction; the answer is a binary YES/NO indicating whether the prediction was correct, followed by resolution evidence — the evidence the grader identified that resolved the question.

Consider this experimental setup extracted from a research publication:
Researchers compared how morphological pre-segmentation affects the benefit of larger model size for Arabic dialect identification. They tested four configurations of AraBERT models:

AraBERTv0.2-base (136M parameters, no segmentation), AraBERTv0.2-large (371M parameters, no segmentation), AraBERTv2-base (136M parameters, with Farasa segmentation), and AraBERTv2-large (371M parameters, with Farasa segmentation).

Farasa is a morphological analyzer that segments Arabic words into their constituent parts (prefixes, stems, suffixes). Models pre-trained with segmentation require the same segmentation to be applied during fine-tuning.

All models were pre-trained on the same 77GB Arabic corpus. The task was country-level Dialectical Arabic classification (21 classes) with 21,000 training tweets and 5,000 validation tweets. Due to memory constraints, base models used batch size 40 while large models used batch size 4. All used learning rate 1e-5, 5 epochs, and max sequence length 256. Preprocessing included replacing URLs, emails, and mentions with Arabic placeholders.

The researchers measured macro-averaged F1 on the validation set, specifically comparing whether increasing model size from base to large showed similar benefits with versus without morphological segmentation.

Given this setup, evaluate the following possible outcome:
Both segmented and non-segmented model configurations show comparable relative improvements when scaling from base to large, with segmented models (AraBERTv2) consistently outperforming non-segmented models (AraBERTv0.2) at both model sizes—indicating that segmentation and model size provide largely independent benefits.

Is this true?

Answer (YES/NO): NO